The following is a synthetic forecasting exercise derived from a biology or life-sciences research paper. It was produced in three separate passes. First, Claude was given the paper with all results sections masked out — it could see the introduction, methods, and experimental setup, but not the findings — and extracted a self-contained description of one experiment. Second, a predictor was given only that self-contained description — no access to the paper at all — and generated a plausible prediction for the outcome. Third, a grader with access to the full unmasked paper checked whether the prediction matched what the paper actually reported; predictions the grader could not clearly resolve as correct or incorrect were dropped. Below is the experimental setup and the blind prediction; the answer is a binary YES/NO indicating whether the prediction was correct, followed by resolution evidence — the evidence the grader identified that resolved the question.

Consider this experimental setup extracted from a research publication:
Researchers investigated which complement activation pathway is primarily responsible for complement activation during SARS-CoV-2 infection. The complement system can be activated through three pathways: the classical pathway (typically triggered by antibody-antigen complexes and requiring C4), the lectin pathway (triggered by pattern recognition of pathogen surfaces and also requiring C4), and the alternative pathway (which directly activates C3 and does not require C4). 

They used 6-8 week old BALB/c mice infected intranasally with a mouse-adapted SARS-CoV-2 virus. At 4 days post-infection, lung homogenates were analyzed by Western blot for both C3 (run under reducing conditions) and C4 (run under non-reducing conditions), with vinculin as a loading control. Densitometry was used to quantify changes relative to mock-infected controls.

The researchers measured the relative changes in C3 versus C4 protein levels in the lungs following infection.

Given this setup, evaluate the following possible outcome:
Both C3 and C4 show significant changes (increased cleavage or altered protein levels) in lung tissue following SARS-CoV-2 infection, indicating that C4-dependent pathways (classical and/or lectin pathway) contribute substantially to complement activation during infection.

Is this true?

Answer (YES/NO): NO